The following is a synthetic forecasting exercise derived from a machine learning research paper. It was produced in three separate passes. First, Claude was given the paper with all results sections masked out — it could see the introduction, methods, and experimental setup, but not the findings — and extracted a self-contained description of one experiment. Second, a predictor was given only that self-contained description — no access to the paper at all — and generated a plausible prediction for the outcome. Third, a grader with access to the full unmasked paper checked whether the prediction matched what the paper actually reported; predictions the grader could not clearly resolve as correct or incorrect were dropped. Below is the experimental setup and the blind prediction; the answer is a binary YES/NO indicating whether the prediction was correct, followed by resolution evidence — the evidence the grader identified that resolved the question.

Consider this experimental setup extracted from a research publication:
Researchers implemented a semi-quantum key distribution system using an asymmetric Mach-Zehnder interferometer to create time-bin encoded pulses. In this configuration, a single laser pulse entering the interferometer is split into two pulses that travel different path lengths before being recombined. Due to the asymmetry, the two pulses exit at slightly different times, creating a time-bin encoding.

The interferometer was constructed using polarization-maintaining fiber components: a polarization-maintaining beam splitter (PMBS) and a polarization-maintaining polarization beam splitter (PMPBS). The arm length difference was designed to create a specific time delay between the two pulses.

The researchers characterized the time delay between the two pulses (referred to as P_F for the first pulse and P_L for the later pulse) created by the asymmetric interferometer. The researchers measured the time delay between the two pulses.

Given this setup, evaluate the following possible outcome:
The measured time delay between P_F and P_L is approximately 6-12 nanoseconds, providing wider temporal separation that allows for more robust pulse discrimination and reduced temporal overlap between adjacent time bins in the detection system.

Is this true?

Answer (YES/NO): NO